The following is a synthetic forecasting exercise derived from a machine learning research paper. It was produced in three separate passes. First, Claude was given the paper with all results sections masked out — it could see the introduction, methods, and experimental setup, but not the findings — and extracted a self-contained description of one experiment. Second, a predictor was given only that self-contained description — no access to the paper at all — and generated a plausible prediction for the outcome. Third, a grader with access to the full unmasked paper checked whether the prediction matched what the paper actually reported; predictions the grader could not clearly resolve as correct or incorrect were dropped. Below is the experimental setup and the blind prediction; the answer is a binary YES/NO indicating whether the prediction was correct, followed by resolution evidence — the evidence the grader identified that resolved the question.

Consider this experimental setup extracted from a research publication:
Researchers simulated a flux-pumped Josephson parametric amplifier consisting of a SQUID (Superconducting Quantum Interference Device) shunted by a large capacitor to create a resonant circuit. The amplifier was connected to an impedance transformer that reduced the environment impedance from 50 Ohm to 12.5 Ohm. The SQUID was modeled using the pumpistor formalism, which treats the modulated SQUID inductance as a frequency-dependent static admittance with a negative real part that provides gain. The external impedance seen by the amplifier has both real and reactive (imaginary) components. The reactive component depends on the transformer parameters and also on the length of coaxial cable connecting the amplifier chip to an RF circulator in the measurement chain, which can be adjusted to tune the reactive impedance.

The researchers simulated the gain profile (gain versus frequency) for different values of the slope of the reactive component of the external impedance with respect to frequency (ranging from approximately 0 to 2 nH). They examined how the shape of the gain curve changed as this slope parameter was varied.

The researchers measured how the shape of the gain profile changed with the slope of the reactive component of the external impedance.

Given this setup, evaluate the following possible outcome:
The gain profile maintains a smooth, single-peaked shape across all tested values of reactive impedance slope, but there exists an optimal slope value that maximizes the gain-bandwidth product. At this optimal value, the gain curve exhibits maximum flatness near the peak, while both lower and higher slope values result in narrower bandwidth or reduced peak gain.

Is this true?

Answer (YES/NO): NO